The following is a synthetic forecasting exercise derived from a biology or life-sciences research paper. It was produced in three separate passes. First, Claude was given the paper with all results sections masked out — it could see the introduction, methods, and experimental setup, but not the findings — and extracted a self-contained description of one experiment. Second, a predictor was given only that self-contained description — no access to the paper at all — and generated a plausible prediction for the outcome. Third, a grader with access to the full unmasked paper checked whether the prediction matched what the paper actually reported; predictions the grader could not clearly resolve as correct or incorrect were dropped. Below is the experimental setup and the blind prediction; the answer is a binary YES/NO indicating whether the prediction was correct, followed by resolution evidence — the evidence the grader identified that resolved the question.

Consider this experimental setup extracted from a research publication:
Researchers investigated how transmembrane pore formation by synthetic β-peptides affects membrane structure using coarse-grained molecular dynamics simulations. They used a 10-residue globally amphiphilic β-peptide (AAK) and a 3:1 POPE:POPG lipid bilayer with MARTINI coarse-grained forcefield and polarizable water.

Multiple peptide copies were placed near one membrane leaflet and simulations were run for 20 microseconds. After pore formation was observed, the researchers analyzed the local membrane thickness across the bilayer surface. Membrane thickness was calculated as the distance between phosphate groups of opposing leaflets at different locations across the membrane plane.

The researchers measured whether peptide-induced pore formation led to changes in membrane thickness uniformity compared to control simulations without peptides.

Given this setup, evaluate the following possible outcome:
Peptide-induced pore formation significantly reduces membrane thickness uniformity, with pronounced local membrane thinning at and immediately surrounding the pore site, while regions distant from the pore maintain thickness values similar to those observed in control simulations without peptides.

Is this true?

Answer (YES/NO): YES